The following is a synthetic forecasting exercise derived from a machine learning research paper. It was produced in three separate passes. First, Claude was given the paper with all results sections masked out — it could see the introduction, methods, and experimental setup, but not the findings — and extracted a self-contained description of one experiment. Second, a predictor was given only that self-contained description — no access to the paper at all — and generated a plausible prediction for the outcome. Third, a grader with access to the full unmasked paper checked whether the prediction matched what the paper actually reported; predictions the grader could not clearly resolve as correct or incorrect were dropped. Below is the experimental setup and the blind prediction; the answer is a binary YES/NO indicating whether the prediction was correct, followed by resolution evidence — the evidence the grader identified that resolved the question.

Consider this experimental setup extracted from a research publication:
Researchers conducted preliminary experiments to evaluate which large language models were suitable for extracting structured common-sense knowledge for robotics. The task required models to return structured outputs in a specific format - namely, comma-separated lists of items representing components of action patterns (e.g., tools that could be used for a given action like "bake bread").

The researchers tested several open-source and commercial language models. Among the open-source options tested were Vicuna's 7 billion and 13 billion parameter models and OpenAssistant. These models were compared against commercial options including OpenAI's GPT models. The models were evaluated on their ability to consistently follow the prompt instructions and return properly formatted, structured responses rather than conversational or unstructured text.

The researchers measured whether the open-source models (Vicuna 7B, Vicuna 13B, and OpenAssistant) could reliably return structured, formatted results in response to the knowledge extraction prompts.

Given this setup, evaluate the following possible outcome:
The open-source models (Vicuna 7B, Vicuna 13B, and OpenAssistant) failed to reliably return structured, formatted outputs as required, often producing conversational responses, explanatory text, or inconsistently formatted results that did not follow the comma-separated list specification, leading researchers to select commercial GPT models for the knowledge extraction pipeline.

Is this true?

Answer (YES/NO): NO